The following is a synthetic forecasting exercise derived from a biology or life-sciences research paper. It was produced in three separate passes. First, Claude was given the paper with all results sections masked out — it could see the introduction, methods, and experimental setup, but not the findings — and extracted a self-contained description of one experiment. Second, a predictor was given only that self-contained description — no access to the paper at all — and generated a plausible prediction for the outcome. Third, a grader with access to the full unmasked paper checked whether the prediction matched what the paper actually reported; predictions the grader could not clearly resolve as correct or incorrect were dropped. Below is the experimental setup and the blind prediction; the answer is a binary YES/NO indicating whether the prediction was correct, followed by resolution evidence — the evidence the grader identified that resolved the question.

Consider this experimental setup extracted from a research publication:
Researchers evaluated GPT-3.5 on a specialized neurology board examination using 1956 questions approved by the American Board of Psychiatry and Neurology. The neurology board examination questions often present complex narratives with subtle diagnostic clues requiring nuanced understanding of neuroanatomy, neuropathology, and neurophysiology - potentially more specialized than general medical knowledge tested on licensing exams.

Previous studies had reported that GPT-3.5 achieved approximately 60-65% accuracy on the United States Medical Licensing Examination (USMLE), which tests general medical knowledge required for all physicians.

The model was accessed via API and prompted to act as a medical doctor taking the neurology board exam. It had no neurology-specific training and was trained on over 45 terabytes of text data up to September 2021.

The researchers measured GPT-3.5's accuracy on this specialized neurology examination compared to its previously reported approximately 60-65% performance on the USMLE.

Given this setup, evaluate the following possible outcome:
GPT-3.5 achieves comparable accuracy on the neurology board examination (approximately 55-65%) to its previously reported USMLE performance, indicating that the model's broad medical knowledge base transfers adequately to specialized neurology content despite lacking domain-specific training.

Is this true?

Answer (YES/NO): NO